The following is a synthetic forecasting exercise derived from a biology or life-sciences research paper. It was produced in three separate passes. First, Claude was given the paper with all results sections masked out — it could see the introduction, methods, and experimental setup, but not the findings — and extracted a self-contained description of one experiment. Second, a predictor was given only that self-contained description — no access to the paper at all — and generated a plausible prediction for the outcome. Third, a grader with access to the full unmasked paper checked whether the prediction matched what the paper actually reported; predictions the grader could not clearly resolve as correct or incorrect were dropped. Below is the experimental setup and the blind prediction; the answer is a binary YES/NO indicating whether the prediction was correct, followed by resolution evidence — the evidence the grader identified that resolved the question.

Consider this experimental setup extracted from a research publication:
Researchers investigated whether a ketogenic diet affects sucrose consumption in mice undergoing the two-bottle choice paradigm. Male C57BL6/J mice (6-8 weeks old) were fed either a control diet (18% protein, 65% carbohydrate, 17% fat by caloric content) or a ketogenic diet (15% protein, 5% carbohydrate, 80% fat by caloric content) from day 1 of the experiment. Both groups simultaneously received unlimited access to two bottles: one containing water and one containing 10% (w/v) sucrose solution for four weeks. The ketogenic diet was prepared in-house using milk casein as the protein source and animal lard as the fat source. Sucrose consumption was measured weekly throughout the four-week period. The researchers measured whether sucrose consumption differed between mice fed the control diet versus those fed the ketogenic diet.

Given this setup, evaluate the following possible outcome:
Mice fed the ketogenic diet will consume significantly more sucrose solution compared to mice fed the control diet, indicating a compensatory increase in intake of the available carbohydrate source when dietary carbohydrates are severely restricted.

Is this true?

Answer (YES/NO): NO